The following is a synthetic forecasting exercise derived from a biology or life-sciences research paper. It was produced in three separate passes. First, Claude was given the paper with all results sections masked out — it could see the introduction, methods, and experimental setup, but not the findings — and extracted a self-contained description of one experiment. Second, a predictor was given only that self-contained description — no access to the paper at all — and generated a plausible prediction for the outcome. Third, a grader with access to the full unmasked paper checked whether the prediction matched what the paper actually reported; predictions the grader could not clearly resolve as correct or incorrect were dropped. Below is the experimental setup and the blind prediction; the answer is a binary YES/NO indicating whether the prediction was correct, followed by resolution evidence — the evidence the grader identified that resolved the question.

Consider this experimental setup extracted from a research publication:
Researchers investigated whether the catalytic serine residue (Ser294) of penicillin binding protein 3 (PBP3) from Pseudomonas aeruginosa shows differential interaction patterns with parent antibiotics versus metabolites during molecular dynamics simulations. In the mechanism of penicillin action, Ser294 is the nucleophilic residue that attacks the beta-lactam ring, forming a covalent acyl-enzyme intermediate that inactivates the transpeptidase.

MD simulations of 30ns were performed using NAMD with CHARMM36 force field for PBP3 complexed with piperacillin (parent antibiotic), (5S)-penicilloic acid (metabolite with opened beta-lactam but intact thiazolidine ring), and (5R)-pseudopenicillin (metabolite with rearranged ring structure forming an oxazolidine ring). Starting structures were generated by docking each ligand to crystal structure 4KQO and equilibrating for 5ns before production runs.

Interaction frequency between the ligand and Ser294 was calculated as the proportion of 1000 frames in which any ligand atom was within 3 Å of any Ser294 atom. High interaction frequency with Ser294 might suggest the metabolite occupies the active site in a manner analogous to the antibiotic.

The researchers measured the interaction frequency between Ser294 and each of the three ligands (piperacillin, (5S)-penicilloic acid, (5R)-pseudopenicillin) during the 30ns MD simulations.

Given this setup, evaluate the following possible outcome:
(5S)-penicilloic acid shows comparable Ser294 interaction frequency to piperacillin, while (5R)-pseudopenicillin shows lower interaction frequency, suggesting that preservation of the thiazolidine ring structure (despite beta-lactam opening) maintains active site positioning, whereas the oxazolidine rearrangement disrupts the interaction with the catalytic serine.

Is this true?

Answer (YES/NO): NO